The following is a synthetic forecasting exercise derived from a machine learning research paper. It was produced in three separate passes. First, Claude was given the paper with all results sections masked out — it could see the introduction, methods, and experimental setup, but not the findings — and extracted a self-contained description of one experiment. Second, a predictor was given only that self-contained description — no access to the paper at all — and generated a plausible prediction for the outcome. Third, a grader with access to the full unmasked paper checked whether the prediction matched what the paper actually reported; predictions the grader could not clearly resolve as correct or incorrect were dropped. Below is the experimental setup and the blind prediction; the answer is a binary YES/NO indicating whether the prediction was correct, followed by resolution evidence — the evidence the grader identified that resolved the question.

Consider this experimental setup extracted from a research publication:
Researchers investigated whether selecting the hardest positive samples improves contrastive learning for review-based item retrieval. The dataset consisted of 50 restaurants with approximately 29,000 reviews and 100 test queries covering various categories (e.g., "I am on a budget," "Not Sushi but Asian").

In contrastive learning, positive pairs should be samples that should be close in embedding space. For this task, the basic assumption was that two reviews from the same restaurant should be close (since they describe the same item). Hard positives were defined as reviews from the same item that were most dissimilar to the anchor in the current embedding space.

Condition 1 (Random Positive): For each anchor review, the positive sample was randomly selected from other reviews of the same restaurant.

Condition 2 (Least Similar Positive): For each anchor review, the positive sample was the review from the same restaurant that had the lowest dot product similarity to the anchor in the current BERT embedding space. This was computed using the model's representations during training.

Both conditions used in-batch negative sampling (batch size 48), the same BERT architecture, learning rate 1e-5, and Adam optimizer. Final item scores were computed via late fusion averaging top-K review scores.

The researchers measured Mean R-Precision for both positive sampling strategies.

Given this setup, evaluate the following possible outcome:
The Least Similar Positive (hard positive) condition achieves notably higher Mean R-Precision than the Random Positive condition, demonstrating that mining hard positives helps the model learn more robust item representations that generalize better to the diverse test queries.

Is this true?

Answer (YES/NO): NO